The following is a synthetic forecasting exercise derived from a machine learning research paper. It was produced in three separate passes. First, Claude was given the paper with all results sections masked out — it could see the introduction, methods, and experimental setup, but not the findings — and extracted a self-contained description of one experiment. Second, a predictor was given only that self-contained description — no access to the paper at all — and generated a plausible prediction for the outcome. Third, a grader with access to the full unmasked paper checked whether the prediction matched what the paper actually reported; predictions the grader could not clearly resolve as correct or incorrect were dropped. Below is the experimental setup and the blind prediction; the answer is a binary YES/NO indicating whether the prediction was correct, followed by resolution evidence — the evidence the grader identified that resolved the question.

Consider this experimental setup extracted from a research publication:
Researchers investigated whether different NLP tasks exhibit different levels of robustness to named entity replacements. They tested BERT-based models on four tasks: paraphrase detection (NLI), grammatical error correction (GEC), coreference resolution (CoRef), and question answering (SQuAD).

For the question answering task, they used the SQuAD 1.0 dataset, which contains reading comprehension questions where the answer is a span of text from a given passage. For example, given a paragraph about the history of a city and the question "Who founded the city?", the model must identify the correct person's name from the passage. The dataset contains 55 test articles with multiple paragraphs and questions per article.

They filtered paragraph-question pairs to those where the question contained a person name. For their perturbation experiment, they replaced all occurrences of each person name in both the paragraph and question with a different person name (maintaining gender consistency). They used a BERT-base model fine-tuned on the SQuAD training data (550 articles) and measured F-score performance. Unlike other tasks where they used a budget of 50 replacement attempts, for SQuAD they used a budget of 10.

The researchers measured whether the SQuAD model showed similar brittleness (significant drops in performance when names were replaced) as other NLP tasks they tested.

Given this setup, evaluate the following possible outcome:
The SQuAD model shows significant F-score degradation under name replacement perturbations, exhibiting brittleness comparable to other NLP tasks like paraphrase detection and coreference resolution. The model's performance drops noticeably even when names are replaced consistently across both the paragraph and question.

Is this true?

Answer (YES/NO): NO